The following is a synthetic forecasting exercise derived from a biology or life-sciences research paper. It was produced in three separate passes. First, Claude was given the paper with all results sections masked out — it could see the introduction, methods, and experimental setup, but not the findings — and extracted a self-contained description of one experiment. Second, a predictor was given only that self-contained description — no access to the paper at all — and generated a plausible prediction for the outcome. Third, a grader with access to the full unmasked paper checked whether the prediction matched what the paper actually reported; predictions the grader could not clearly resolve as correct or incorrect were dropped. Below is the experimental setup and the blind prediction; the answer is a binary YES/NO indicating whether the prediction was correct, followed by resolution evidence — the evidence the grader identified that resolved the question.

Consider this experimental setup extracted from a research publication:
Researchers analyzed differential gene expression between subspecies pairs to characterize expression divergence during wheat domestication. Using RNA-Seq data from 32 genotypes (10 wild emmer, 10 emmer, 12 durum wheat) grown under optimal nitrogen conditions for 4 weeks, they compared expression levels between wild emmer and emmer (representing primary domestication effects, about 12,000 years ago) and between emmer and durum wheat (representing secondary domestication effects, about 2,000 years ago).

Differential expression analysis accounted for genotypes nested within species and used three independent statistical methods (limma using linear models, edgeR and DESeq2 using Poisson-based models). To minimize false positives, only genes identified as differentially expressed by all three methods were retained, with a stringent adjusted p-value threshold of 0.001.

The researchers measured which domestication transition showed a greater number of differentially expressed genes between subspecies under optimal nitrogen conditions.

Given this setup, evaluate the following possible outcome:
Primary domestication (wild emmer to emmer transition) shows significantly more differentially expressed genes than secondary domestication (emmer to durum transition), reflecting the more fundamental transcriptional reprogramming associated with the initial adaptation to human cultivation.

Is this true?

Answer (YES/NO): NO